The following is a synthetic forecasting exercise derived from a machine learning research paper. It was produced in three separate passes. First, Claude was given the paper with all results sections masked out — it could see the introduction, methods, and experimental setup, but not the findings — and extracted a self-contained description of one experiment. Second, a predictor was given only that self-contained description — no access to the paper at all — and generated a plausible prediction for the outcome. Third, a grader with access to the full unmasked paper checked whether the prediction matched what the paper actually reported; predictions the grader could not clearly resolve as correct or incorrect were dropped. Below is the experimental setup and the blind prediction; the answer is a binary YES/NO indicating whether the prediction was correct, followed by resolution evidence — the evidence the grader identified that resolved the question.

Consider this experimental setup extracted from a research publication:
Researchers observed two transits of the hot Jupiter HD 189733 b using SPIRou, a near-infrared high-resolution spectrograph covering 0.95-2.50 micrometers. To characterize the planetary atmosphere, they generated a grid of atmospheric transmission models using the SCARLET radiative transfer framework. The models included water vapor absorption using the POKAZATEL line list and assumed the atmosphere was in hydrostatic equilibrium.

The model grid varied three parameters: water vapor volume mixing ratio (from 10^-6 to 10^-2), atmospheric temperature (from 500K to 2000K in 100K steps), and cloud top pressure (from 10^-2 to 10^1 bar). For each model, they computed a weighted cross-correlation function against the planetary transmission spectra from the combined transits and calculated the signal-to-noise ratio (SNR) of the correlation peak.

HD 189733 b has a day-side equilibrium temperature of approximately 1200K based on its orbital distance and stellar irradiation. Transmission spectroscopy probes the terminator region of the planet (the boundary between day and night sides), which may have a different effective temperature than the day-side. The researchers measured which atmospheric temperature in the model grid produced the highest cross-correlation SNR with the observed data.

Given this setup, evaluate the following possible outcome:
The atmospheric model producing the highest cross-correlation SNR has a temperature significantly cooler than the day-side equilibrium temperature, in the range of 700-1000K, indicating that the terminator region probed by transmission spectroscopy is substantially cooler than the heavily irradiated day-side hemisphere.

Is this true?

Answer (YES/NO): YES